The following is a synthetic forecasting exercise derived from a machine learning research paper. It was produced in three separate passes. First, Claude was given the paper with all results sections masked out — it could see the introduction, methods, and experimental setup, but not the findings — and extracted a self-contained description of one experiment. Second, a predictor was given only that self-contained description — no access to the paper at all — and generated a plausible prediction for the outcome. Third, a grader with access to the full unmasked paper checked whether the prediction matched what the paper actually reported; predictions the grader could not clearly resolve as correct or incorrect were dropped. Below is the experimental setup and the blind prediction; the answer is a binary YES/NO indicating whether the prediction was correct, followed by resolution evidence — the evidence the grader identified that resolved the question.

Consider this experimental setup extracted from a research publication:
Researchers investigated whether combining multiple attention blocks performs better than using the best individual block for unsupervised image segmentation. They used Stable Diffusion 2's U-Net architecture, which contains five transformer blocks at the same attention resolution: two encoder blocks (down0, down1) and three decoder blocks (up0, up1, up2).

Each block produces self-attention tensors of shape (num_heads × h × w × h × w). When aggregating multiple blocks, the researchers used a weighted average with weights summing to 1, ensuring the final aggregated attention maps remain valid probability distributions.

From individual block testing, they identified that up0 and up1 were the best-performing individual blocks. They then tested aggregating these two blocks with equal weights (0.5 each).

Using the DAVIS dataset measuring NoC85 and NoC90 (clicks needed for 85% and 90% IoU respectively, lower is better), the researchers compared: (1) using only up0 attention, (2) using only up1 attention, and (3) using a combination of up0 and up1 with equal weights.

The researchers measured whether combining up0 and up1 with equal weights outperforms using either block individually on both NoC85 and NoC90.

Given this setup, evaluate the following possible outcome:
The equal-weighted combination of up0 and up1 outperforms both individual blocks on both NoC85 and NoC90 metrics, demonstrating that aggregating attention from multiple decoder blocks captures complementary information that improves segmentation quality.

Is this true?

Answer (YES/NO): YES